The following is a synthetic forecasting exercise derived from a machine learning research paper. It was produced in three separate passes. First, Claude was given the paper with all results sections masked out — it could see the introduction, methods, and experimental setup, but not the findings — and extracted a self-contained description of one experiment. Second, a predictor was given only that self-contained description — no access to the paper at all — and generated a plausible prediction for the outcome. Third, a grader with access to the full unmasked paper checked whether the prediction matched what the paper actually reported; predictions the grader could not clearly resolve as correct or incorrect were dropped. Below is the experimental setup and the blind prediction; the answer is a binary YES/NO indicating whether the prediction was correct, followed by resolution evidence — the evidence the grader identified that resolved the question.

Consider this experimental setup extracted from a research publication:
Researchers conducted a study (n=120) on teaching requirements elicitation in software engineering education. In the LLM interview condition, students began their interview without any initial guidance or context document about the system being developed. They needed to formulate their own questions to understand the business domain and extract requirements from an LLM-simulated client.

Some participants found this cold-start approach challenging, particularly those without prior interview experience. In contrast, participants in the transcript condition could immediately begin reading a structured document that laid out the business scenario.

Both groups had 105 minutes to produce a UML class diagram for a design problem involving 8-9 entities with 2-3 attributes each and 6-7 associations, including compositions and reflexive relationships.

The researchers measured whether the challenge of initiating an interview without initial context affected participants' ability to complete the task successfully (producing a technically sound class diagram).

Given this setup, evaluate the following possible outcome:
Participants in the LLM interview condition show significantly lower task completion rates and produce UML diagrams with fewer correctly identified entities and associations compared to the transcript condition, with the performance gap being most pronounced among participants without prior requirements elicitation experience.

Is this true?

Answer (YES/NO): NO